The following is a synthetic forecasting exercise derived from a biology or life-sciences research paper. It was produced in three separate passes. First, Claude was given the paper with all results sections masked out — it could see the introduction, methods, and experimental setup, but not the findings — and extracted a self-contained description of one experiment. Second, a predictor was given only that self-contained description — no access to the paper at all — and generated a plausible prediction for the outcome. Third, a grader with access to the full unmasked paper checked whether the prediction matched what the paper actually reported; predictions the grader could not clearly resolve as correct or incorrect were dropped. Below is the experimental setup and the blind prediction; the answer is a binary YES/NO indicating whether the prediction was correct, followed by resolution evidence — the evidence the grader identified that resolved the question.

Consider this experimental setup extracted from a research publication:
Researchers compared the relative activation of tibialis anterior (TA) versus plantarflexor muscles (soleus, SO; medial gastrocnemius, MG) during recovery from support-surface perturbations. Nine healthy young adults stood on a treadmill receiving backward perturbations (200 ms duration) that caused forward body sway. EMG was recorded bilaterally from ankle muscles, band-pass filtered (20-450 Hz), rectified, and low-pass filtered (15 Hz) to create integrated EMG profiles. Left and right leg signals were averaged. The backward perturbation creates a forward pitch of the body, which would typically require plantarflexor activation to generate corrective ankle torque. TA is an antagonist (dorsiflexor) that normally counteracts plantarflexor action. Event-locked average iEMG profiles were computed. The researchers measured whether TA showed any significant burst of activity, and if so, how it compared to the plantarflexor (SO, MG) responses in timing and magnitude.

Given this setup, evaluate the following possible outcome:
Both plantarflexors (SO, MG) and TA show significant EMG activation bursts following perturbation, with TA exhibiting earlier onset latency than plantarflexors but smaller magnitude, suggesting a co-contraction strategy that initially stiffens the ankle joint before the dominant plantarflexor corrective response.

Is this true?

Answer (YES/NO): NO